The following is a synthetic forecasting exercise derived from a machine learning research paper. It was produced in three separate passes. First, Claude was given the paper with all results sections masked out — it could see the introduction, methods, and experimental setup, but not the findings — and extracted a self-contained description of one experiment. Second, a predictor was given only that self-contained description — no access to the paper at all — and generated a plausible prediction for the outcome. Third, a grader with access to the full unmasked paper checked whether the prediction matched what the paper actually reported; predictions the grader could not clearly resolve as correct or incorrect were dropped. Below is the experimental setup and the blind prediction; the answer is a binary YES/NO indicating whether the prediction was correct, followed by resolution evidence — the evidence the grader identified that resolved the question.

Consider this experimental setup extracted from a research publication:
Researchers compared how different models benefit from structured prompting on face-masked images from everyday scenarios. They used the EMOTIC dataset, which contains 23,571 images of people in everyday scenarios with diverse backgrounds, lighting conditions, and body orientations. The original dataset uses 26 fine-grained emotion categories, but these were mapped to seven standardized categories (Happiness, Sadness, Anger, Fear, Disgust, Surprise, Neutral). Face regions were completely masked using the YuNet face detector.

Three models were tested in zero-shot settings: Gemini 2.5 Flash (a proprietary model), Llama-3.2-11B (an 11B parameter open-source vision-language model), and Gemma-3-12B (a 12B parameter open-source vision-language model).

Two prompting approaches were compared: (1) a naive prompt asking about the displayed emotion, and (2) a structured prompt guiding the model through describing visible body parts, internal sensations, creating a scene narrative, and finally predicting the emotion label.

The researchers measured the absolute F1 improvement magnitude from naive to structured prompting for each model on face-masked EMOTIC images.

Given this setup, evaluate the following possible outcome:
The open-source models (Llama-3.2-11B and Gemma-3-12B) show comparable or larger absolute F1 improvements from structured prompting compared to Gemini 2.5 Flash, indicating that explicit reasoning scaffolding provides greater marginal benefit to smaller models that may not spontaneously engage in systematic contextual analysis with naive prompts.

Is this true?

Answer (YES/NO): NO